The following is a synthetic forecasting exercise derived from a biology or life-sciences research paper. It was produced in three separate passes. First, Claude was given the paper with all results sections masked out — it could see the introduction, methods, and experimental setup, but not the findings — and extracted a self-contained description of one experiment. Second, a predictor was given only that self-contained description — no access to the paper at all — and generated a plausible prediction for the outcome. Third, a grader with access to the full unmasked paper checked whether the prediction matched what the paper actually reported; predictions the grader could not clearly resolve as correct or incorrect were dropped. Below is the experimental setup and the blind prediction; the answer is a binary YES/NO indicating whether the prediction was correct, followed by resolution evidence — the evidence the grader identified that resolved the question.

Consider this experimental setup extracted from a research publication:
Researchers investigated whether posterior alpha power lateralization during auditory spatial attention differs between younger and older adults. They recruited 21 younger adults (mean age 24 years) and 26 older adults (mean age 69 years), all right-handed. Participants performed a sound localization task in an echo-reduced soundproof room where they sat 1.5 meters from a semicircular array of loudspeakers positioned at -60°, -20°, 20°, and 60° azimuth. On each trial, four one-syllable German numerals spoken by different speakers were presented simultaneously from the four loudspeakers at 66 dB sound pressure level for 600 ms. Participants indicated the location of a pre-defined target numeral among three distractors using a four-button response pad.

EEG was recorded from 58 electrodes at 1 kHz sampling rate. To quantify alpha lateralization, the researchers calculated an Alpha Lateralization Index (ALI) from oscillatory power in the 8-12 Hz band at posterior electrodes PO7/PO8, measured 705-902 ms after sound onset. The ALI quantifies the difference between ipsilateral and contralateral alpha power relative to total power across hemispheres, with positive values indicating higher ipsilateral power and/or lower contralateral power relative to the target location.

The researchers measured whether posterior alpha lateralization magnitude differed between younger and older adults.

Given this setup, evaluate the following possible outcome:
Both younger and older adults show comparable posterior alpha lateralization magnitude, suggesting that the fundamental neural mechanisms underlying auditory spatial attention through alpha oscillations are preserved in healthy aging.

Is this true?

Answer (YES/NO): YES